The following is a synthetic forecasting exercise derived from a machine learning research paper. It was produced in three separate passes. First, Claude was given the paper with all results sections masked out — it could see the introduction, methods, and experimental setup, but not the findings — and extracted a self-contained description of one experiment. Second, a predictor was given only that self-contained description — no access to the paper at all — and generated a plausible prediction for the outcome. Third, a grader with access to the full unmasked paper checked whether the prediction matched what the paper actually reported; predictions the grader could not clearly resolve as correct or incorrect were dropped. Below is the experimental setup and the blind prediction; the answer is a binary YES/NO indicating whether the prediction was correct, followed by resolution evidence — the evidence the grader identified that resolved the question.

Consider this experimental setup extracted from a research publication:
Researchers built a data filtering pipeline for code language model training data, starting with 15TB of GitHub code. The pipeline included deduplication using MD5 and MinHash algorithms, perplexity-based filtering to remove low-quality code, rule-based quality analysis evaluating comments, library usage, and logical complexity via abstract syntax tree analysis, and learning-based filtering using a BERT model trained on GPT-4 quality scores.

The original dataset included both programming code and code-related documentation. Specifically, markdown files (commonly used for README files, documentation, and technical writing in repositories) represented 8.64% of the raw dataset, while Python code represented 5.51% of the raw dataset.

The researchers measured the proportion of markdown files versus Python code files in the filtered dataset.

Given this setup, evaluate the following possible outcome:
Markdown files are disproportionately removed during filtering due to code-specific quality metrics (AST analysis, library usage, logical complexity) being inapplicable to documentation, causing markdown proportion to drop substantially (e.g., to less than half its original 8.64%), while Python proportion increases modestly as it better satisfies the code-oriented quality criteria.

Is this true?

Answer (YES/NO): NO